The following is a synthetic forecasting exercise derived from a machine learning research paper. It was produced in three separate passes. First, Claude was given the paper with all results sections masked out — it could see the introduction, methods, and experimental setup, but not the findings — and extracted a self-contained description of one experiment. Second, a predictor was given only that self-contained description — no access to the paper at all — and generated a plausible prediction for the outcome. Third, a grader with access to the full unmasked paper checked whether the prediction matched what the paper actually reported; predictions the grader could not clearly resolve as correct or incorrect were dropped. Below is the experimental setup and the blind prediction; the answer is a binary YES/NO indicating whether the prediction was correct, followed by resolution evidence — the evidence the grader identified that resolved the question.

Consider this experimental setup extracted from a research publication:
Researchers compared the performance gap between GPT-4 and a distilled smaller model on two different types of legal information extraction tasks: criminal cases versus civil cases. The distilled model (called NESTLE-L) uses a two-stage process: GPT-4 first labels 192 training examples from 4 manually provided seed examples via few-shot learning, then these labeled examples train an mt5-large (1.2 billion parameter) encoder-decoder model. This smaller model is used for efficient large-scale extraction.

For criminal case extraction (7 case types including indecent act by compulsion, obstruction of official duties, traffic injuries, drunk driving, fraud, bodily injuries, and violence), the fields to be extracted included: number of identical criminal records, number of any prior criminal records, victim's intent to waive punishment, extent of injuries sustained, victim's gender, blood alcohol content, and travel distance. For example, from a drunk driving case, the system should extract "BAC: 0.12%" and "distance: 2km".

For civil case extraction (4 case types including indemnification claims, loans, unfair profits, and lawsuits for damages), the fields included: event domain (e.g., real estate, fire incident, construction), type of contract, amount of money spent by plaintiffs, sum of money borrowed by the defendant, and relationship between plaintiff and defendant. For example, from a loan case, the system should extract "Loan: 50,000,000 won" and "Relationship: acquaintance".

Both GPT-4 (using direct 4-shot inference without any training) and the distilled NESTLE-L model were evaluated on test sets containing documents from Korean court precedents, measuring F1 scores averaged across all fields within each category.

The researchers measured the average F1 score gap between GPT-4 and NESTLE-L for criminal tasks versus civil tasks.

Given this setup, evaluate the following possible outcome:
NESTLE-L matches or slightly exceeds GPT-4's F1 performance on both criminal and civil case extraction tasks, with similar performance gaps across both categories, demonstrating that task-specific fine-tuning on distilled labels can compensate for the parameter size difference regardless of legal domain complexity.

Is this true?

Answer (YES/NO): NO